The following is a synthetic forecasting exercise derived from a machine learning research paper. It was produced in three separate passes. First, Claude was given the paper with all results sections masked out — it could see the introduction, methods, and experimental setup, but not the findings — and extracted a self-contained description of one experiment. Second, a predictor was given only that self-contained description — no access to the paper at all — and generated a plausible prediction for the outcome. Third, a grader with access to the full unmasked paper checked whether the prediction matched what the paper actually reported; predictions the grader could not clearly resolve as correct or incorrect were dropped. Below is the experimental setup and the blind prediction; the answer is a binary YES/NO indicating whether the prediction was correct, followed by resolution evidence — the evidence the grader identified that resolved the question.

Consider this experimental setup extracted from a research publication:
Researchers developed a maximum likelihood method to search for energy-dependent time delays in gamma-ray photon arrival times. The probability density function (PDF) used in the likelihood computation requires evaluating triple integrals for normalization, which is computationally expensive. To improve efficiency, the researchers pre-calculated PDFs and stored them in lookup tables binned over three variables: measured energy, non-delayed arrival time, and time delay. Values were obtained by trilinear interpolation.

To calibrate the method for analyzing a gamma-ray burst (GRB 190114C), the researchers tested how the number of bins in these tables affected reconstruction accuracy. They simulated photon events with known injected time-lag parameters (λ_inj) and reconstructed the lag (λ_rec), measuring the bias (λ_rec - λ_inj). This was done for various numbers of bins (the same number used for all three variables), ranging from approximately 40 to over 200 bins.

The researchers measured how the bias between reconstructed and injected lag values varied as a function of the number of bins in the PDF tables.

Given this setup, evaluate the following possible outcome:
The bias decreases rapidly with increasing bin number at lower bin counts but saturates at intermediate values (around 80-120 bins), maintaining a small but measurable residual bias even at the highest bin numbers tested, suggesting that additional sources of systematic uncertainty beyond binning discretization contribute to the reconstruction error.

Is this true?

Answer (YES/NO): NO